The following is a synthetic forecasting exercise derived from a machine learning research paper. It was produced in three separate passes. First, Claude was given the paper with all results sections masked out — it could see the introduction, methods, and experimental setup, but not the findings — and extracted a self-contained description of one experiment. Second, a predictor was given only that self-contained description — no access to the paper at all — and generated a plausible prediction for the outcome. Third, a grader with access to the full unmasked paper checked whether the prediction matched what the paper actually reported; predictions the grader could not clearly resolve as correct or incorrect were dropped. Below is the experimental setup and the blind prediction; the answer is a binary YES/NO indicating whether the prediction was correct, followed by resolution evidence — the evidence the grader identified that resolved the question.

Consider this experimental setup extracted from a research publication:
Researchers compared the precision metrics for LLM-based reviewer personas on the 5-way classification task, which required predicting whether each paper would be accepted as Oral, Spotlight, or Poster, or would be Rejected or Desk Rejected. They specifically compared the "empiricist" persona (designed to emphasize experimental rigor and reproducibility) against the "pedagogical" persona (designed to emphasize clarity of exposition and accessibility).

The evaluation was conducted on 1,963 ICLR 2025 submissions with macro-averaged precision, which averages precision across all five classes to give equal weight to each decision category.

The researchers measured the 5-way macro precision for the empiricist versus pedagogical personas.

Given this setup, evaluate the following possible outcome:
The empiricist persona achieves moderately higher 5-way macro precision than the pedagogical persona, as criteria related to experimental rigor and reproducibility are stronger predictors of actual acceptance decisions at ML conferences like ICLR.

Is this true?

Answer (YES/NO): YES